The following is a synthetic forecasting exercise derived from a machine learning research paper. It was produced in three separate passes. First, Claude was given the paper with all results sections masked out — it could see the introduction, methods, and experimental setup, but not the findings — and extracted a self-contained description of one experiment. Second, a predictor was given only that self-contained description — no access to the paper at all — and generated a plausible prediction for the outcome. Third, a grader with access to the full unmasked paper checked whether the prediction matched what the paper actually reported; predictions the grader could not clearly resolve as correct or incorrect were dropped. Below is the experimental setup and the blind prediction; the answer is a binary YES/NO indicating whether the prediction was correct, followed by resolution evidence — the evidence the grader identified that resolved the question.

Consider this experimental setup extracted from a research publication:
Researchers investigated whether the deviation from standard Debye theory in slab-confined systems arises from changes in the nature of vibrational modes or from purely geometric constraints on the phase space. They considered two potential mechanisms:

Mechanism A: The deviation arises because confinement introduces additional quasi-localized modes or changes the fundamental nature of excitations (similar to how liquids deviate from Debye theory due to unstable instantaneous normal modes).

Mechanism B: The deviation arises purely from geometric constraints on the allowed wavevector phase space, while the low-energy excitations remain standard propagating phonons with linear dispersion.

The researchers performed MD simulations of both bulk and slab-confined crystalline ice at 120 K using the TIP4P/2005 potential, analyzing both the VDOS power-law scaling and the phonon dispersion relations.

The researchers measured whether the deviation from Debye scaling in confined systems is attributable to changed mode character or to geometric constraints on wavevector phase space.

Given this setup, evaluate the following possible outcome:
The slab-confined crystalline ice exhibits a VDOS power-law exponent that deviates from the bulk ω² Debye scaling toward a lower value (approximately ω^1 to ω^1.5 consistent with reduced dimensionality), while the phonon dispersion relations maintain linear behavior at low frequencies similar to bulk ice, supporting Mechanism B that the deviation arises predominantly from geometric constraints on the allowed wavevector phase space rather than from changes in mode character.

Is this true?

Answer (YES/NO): NO